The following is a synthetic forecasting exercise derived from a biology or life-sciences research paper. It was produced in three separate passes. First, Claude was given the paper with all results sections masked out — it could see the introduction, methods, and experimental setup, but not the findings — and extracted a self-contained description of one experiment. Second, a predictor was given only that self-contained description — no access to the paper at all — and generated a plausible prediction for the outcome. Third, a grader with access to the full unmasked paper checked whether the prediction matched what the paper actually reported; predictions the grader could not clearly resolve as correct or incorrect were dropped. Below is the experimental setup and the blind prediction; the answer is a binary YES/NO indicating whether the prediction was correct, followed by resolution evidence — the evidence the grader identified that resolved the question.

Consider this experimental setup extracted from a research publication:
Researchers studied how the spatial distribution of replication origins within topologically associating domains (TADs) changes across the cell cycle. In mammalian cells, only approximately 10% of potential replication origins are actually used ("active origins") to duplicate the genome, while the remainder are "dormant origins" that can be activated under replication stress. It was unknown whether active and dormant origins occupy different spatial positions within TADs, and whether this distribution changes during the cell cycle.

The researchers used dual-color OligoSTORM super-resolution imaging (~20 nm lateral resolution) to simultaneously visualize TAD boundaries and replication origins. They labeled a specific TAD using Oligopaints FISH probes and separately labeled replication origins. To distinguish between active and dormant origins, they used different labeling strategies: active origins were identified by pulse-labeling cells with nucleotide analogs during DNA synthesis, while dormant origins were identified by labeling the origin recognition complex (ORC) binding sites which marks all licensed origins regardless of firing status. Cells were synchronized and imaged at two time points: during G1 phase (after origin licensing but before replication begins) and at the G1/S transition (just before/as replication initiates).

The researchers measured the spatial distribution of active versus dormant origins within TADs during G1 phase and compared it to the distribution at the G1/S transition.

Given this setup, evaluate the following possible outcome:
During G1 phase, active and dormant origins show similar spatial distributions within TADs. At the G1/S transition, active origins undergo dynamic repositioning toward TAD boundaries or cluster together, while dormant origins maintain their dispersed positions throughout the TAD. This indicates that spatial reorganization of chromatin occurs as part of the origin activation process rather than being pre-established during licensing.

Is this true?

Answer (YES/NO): YES